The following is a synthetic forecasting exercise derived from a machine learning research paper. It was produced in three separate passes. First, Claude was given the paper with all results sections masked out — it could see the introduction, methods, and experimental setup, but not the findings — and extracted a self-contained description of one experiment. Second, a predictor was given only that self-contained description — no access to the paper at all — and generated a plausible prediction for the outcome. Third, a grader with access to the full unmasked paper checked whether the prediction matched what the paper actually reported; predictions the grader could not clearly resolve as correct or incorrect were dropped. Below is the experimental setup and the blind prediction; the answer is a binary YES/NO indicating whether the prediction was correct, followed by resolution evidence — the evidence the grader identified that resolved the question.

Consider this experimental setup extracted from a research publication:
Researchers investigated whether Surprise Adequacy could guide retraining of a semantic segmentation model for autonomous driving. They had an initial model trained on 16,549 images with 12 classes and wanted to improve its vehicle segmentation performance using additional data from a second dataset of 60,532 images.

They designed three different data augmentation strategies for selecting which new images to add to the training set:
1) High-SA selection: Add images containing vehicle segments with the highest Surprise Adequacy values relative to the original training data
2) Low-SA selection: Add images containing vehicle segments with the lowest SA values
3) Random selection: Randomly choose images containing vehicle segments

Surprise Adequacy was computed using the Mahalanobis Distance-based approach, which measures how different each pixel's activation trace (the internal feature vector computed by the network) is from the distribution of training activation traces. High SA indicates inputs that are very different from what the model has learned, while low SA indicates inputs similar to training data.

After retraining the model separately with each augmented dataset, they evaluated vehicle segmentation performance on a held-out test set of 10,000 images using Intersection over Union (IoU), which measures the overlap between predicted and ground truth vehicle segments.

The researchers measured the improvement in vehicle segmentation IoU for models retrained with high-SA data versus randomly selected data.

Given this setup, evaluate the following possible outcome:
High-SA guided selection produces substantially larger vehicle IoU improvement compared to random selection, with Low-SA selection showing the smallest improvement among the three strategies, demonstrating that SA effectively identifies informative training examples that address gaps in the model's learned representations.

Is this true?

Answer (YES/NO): NO